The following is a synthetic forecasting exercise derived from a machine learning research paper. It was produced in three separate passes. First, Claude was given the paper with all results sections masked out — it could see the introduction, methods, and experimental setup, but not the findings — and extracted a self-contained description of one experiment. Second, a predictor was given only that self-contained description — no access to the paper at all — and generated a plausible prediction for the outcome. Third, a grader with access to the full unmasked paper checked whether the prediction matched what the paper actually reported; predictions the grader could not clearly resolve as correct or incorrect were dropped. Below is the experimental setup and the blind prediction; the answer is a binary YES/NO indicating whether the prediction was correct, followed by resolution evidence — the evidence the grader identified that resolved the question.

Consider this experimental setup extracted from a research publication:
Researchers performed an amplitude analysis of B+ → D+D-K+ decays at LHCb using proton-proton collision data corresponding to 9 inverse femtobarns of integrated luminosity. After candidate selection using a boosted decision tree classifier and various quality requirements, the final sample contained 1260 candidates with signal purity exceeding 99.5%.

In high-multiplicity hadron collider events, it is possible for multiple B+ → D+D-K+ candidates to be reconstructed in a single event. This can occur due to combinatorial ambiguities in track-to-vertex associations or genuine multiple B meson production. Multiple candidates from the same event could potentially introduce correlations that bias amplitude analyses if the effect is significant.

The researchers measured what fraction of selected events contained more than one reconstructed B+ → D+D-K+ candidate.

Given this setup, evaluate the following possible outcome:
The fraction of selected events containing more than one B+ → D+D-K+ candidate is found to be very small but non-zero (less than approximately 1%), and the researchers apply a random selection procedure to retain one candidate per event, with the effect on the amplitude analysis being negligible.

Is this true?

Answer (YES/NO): NO